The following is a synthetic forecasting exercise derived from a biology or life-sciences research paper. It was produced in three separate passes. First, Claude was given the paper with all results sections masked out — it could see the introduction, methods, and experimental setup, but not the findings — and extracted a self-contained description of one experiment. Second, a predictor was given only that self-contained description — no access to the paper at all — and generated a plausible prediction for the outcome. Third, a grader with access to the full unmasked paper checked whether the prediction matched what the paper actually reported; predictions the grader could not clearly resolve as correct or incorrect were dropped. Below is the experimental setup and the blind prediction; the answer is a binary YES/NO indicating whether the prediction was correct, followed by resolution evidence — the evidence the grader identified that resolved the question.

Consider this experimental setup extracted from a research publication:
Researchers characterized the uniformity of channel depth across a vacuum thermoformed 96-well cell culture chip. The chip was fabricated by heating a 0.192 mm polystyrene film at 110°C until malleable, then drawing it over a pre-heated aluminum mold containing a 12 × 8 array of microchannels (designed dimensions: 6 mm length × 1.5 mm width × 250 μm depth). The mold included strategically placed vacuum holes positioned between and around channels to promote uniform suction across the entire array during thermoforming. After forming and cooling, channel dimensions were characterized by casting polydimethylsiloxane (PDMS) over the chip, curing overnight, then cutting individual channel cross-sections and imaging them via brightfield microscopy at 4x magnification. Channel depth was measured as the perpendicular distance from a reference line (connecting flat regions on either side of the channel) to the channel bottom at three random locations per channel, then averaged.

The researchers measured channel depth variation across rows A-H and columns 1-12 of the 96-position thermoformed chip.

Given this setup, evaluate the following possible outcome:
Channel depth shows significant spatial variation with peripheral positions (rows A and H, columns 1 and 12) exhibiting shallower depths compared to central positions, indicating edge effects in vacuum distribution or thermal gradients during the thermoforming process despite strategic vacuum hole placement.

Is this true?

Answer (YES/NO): NO